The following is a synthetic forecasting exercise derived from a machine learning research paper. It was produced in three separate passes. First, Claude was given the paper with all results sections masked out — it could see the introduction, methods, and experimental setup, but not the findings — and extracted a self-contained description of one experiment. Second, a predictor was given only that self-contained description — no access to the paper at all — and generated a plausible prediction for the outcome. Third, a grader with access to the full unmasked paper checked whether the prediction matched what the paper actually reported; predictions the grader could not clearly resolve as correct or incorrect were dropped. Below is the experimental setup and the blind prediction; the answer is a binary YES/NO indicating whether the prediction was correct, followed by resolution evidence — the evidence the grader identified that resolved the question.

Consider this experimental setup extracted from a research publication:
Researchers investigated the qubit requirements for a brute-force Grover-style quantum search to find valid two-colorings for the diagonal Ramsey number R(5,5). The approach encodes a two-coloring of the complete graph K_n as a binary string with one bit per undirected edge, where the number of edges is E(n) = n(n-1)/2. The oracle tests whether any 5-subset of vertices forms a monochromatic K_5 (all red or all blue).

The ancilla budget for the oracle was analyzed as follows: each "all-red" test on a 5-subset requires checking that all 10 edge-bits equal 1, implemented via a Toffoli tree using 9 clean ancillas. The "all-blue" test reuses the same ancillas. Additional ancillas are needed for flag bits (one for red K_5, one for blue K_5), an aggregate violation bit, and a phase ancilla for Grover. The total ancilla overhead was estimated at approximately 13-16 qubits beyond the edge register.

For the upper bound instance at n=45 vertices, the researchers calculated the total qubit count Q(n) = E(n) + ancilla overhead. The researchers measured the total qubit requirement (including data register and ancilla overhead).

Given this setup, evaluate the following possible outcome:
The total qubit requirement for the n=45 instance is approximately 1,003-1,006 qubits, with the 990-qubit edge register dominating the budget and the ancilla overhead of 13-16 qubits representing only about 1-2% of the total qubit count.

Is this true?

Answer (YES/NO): YES